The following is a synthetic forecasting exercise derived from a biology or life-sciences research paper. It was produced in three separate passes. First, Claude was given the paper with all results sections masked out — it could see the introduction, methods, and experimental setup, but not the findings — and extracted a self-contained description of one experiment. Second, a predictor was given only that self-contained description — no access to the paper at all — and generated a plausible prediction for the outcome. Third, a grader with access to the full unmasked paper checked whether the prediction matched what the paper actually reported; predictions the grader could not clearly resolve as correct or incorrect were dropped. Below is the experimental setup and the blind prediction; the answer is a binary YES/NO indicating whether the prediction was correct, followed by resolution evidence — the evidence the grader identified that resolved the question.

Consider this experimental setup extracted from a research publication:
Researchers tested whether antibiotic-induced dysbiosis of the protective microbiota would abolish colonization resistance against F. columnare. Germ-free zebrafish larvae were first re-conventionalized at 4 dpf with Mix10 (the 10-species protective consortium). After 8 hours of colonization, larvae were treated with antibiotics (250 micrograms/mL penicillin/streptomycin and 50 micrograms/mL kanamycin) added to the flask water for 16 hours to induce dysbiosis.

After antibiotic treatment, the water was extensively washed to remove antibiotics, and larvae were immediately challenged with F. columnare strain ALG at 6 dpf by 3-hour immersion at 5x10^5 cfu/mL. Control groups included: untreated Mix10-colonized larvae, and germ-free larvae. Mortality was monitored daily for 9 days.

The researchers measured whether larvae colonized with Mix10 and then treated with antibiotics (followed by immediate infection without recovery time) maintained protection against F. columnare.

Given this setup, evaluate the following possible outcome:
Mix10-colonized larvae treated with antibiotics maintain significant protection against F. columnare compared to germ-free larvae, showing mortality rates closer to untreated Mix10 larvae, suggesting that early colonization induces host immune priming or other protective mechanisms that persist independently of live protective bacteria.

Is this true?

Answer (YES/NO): NO